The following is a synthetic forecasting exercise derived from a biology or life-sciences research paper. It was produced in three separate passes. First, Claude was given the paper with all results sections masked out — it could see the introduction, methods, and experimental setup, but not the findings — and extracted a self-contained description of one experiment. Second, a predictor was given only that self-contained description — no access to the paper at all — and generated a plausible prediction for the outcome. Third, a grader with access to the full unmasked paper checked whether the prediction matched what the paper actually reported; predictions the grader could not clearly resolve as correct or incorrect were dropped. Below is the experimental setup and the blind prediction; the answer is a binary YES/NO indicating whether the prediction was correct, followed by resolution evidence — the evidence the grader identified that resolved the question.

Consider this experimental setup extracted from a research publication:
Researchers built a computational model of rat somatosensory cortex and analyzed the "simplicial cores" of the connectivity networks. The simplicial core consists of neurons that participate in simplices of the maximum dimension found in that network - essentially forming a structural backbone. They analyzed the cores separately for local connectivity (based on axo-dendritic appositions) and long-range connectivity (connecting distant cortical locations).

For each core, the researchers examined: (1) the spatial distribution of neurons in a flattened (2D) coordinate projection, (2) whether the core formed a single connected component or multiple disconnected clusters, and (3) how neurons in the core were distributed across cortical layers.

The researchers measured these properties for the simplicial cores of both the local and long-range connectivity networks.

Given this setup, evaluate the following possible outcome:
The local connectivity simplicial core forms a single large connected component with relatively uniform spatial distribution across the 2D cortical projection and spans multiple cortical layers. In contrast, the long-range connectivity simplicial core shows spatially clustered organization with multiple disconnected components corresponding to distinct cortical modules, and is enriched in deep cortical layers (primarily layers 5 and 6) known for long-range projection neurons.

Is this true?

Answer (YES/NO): NO